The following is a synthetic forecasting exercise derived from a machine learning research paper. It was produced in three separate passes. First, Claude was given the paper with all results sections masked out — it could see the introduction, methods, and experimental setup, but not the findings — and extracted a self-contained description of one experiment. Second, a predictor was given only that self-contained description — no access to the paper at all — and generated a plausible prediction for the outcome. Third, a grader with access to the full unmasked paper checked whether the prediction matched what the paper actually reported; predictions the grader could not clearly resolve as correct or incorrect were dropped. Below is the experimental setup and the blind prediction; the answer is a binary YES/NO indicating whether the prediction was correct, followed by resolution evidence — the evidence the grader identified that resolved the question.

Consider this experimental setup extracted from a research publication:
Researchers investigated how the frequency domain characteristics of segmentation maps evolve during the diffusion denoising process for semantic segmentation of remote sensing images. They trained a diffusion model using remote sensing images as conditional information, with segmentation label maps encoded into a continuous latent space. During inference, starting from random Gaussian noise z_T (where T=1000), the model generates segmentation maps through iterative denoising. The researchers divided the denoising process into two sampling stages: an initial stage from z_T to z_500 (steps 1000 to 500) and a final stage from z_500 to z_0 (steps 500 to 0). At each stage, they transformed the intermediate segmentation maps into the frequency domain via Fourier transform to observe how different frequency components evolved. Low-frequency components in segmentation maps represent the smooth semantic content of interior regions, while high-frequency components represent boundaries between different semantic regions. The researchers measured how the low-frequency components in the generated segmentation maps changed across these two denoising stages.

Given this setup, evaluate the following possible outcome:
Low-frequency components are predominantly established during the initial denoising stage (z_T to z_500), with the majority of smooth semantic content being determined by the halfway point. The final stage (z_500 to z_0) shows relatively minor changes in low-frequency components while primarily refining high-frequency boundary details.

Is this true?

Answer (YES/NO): YES